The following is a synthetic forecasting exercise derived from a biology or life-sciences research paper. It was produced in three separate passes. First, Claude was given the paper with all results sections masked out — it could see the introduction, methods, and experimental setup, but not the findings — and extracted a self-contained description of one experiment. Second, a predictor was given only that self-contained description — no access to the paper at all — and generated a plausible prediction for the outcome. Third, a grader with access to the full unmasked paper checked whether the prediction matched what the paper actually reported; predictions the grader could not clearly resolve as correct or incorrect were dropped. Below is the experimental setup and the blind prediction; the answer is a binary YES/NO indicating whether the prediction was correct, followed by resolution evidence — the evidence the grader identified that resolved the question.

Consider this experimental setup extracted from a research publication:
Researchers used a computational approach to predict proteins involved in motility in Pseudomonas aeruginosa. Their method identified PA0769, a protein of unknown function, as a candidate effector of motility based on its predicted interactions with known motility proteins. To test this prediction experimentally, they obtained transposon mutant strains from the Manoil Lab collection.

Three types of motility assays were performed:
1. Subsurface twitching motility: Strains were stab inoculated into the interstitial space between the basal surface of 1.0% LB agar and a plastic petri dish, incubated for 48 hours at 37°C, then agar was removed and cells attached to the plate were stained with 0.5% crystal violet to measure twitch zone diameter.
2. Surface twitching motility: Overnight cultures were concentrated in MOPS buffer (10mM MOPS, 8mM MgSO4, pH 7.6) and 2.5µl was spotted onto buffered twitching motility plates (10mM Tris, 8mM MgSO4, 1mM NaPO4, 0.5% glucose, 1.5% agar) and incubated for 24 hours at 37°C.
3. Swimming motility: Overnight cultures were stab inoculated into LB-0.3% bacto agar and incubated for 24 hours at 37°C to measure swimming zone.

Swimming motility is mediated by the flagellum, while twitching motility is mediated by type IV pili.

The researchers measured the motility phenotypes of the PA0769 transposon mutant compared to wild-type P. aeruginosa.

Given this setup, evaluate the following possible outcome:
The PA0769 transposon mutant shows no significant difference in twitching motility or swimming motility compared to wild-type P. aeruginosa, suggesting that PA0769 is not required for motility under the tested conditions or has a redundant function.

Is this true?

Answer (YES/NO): NO